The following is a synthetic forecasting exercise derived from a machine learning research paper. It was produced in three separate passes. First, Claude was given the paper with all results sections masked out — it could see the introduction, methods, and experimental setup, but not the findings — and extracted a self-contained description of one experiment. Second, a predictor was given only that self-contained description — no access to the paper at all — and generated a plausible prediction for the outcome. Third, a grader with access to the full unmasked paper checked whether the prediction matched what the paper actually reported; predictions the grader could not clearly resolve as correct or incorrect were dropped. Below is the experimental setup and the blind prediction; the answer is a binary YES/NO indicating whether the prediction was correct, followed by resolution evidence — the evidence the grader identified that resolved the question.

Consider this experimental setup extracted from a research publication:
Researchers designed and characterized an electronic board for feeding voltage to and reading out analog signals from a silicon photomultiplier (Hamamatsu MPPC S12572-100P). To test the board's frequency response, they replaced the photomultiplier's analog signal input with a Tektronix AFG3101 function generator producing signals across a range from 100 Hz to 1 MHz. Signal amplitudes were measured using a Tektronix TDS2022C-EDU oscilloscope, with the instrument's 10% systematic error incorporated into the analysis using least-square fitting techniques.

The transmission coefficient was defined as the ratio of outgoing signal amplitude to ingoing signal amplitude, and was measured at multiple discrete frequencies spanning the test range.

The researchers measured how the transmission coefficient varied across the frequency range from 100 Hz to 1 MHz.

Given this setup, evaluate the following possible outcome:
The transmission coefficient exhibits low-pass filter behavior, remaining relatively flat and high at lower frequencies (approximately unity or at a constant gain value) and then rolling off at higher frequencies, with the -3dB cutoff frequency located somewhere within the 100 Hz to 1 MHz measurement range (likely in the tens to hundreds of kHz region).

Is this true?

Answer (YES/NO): NO